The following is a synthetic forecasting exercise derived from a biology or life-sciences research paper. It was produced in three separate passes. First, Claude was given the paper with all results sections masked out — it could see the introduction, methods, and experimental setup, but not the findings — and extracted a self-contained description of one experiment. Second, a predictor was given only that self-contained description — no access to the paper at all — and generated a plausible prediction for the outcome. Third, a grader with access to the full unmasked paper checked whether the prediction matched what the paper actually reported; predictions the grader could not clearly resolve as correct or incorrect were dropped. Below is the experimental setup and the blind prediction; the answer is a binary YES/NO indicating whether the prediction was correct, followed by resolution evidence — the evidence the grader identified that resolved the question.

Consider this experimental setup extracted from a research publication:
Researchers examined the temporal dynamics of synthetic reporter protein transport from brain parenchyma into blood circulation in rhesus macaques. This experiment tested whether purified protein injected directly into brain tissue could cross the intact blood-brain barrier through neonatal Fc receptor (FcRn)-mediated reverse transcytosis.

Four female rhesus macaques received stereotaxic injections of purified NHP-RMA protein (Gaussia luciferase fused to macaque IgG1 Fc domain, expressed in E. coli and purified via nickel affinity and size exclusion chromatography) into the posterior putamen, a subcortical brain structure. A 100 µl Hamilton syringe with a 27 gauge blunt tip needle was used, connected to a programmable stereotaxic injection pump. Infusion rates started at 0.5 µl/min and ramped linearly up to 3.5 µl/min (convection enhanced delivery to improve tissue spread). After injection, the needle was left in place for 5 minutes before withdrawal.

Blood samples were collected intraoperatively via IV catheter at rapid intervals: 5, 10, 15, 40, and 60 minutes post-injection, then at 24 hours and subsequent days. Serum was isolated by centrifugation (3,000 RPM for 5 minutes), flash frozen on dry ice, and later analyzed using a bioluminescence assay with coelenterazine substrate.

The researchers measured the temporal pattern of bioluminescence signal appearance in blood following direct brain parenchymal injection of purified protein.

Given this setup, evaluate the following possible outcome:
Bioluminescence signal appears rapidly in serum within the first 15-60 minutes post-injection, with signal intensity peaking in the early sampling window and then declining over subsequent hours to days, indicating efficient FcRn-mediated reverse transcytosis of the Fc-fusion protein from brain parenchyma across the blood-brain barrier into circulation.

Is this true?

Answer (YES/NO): NO